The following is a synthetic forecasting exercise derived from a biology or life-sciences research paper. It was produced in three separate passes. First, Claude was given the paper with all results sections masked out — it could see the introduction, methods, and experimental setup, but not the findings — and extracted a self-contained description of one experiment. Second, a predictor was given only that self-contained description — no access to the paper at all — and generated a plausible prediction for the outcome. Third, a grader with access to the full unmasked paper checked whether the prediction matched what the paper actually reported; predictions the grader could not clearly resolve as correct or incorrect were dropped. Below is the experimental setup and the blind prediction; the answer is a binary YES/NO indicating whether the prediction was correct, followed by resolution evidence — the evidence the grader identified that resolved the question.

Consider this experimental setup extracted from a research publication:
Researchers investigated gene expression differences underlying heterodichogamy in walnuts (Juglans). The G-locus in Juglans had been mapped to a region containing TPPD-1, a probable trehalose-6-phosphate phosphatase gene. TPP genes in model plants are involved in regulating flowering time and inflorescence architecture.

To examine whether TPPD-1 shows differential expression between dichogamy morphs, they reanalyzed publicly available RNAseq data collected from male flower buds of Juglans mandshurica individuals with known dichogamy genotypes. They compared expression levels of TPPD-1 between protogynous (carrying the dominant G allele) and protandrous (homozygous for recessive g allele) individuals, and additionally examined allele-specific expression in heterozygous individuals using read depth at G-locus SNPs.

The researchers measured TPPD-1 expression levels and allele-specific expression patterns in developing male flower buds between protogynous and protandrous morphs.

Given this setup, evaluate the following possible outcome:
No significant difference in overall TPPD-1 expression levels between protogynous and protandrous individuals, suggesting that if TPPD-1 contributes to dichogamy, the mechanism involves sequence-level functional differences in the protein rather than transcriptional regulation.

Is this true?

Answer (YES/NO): NO